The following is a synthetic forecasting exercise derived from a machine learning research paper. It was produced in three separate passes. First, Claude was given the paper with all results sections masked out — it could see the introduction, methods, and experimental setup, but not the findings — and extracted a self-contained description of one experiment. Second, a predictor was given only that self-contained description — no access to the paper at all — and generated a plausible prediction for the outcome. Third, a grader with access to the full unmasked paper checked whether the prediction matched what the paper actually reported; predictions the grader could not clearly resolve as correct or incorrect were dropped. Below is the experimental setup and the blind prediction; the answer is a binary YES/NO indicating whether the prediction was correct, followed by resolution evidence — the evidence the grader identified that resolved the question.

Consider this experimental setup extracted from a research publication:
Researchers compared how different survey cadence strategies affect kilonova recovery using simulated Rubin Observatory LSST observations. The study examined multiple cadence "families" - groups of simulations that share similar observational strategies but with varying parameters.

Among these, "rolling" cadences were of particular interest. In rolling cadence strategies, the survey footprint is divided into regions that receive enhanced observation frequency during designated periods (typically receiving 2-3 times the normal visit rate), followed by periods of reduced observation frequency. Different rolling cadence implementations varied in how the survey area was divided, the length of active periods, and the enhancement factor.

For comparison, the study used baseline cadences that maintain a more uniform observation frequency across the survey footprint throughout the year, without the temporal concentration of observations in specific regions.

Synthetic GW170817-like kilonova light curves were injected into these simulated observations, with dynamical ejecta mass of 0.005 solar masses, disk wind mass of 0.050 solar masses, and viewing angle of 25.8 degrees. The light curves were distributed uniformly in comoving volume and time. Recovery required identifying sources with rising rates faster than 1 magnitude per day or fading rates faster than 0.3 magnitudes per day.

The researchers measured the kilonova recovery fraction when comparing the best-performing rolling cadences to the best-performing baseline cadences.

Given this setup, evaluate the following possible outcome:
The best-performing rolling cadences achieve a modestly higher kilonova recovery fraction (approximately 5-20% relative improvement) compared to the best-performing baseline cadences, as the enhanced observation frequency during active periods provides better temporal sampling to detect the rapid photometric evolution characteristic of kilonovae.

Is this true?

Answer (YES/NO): YES